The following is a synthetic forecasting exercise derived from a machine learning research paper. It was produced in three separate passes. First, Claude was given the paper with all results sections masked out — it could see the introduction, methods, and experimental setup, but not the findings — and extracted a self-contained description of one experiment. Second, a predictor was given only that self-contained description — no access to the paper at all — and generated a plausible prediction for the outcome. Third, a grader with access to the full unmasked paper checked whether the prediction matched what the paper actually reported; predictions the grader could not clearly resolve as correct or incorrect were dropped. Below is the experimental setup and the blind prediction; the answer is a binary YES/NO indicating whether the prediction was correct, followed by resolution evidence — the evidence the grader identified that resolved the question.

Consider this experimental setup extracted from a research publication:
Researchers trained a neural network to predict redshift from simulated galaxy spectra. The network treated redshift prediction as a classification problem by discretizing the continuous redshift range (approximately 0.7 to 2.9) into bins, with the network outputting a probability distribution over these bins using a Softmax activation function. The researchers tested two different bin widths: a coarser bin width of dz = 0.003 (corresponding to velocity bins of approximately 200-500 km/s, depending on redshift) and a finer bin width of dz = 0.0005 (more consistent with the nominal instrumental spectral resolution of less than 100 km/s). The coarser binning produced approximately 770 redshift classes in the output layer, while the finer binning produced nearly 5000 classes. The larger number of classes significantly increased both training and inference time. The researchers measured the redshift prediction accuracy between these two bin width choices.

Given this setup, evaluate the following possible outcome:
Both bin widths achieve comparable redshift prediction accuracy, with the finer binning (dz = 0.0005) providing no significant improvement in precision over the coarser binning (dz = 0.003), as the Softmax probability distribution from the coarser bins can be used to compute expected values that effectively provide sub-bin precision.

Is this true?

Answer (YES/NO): NO